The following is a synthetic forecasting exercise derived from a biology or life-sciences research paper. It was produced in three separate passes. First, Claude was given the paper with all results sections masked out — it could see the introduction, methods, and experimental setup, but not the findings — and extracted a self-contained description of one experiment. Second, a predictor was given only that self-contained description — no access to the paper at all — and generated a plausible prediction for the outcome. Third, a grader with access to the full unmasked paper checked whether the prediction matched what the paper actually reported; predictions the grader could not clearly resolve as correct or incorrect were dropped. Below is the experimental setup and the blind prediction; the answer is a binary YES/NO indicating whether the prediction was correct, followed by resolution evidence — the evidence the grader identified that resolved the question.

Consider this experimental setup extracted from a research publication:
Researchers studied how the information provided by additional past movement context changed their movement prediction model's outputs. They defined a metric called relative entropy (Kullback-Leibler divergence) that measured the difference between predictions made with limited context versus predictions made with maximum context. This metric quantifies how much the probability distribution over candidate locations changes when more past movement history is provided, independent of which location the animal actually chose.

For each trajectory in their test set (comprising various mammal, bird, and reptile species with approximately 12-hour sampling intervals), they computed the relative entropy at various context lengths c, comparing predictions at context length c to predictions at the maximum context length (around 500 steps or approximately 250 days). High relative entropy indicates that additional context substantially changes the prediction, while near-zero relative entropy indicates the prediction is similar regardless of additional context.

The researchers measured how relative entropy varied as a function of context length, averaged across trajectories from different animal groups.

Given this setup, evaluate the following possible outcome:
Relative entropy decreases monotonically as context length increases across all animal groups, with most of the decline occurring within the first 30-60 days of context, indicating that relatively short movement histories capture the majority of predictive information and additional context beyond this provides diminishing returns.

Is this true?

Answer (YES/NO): NO